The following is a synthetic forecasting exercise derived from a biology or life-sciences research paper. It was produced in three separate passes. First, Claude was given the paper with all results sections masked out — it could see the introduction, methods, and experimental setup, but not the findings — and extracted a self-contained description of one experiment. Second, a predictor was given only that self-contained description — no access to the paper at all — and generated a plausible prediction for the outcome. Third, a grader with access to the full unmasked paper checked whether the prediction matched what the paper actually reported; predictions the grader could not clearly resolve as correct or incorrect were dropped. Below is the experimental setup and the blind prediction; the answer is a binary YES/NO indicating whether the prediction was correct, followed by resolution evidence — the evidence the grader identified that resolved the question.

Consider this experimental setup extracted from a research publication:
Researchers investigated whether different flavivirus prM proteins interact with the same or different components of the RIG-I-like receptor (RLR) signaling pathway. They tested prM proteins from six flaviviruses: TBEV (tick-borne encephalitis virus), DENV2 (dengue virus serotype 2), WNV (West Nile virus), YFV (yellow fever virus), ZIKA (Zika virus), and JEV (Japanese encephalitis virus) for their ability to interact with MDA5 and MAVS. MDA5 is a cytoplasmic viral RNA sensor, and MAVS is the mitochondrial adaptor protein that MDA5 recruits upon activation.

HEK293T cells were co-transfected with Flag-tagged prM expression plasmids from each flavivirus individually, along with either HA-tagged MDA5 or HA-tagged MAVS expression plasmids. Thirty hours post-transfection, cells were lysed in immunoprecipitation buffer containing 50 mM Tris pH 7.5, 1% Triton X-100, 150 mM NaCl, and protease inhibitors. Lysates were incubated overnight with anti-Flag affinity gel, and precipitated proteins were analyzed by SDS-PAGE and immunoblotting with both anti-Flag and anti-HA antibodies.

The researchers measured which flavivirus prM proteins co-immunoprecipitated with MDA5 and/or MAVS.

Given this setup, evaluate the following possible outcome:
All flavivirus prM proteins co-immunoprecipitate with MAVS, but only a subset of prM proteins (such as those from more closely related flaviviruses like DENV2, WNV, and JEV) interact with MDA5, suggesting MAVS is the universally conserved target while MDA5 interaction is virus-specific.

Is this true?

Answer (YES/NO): NO